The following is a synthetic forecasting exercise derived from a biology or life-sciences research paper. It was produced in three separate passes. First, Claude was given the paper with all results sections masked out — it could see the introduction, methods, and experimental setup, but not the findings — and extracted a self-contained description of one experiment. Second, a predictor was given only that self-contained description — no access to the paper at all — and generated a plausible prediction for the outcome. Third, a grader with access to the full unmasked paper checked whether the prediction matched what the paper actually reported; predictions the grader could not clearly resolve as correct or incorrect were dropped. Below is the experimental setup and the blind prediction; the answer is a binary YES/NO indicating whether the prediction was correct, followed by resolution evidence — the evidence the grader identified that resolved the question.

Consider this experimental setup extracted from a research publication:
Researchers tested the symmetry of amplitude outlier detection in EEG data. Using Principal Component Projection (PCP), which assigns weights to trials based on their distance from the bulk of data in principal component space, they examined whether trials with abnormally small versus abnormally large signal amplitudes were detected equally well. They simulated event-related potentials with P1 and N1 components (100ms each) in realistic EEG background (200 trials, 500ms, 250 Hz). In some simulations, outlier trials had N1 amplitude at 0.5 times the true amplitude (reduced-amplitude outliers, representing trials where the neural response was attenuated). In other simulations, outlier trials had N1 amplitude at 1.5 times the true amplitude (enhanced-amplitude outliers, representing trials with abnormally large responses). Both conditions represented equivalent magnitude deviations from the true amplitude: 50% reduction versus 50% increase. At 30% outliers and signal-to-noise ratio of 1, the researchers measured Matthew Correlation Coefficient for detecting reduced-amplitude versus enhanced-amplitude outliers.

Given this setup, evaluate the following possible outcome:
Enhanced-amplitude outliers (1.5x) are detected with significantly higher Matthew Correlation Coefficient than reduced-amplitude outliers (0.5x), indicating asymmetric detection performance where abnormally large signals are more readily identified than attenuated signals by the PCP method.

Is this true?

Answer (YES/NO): NO